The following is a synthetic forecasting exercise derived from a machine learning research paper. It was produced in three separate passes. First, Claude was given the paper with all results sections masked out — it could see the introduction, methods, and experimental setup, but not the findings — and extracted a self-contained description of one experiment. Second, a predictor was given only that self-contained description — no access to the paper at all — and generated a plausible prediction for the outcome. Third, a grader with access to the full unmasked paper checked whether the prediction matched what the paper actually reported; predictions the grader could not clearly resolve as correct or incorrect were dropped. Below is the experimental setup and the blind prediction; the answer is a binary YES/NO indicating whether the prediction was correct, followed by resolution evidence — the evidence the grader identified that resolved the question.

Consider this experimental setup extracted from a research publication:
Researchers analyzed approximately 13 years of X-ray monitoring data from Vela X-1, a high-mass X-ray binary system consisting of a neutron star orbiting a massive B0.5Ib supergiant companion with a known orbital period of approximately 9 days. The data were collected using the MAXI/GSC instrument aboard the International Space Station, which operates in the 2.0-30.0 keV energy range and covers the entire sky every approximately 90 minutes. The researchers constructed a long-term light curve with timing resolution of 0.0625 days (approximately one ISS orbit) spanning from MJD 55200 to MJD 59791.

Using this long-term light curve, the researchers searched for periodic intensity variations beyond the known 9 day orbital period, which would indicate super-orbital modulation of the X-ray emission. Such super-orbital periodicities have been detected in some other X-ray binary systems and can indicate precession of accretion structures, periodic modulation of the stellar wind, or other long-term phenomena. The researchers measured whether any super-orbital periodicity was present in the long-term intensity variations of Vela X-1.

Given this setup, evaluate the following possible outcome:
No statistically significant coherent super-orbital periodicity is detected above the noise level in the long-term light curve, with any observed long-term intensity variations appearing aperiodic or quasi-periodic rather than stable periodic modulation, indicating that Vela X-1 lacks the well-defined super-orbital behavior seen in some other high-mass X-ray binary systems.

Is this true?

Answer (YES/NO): YES